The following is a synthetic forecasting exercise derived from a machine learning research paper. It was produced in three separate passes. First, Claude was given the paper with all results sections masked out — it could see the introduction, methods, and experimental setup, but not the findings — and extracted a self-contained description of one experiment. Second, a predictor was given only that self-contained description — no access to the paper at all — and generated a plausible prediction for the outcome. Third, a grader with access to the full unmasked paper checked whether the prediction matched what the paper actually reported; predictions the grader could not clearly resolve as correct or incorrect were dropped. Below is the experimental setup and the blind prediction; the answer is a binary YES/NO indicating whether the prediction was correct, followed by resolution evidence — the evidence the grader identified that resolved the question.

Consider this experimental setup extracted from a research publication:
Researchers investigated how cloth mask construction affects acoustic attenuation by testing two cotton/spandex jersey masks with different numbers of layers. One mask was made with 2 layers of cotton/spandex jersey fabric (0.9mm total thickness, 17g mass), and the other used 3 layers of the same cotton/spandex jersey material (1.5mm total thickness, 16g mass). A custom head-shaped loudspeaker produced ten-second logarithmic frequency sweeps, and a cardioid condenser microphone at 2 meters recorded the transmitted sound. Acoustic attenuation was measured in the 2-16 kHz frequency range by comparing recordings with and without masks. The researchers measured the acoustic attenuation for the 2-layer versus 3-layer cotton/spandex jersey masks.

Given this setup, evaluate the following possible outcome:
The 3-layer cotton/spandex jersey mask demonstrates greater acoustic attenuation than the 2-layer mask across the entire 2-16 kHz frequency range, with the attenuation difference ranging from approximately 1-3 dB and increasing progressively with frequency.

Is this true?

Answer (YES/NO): NO